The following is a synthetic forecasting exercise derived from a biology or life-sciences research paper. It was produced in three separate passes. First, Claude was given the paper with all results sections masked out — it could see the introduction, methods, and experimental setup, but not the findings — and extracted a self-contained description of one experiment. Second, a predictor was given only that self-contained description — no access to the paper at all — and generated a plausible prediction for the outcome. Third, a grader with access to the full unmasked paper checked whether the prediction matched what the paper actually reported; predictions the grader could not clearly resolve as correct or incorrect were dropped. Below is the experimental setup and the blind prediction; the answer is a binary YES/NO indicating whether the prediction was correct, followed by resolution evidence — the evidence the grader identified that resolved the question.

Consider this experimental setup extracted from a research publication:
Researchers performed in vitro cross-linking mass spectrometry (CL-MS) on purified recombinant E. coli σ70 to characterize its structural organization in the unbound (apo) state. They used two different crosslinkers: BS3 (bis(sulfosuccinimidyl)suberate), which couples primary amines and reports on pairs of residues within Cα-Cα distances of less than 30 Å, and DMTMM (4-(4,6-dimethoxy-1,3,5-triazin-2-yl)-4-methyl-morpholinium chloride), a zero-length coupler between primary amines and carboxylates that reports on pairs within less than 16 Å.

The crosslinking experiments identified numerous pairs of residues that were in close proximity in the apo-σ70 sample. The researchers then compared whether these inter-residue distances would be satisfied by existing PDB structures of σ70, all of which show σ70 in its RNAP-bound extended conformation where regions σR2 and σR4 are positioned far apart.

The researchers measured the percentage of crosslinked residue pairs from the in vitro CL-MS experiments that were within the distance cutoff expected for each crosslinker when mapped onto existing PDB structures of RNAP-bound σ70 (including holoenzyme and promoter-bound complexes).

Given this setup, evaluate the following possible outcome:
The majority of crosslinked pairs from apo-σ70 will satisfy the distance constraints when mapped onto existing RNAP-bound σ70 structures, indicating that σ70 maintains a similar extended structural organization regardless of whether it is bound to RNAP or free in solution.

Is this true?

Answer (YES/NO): NO